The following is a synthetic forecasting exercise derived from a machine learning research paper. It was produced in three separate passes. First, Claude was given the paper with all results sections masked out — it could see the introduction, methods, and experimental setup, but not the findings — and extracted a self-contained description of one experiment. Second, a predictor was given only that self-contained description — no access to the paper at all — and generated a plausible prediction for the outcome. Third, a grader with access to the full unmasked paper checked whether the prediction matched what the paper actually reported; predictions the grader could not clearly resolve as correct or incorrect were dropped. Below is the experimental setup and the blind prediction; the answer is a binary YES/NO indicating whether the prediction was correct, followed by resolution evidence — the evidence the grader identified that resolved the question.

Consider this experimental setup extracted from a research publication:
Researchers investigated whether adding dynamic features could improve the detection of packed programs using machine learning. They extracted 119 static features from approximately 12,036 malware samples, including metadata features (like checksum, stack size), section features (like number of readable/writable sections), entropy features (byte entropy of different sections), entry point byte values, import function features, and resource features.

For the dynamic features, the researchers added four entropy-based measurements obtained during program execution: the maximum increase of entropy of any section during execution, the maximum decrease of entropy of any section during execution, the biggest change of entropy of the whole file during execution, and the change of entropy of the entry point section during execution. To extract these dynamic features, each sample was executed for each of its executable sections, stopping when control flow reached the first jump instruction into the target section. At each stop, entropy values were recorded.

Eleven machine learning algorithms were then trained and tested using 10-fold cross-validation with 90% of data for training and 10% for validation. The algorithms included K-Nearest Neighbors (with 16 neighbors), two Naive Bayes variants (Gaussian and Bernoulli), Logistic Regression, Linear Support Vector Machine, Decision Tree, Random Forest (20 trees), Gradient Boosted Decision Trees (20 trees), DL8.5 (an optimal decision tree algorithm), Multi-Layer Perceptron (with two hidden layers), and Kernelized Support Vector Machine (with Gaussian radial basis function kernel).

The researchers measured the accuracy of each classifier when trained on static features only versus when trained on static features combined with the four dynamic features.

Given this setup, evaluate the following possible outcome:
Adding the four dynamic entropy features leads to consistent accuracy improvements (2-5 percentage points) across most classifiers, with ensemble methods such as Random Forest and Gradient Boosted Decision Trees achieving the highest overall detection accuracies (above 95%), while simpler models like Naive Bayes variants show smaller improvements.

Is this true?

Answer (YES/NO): NO